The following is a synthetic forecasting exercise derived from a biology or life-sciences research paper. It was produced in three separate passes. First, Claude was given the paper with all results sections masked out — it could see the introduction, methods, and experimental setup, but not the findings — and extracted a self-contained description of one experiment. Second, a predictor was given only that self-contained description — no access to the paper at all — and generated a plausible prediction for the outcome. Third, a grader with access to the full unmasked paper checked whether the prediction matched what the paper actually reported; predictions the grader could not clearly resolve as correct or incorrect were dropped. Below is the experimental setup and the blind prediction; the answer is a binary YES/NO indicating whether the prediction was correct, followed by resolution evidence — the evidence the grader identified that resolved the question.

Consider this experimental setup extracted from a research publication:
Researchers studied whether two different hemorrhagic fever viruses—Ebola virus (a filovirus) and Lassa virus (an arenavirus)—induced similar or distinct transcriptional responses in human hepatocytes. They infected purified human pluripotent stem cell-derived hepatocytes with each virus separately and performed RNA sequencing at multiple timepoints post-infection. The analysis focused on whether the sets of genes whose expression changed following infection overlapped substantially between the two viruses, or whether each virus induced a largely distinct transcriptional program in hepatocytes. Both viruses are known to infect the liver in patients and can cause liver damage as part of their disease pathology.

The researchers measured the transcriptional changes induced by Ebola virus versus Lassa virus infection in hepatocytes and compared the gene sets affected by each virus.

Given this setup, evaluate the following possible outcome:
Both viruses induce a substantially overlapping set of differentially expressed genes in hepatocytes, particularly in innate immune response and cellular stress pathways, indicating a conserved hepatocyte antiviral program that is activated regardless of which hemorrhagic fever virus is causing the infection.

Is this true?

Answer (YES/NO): NO